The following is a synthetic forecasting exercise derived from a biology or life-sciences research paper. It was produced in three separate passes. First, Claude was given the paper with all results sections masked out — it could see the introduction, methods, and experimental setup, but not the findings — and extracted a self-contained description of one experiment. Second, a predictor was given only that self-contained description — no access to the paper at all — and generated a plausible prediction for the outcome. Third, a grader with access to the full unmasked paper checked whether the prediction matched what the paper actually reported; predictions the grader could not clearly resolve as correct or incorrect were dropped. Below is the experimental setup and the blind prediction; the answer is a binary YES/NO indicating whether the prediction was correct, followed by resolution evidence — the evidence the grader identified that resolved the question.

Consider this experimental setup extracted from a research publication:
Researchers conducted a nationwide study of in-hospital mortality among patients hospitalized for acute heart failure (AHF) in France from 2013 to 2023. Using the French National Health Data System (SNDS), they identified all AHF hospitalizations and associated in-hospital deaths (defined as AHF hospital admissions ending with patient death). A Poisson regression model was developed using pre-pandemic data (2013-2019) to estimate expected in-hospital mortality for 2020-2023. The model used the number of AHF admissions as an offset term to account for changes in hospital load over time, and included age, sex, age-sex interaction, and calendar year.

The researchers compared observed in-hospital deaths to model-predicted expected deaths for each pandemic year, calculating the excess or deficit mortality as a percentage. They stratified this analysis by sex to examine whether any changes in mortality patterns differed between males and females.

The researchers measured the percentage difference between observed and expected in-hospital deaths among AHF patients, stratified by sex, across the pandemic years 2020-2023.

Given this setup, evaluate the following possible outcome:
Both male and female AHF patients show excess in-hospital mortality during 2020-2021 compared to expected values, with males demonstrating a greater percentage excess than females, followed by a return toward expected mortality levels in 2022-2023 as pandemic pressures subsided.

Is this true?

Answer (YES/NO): NO